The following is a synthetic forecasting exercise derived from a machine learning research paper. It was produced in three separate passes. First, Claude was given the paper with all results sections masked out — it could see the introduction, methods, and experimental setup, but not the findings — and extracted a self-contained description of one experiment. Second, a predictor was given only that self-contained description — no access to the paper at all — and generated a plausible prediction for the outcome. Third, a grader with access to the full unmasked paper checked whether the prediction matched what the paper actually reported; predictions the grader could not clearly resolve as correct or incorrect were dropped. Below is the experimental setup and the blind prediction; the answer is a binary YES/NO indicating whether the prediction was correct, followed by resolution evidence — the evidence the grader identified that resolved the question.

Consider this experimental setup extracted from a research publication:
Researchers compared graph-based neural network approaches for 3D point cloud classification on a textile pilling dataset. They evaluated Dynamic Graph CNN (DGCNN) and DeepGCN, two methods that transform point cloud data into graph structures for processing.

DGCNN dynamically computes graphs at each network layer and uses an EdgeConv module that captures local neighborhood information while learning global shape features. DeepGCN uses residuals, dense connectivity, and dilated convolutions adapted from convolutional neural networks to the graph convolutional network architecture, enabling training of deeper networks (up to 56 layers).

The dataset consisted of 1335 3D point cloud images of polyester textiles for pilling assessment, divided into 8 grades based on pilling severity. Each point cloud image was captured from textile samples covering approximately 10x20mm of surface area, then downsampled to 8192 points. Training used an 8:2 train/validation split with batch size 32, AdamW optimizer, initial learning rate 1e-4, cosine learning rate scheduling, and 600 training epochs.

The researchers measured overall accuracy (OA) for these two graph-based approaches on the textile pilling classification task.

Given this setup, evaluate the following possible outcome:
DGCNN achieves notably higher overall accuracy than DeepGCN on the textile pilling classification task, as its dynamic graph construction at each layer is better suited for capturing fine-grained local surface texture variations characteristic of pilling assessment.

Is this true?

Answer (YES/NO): NO